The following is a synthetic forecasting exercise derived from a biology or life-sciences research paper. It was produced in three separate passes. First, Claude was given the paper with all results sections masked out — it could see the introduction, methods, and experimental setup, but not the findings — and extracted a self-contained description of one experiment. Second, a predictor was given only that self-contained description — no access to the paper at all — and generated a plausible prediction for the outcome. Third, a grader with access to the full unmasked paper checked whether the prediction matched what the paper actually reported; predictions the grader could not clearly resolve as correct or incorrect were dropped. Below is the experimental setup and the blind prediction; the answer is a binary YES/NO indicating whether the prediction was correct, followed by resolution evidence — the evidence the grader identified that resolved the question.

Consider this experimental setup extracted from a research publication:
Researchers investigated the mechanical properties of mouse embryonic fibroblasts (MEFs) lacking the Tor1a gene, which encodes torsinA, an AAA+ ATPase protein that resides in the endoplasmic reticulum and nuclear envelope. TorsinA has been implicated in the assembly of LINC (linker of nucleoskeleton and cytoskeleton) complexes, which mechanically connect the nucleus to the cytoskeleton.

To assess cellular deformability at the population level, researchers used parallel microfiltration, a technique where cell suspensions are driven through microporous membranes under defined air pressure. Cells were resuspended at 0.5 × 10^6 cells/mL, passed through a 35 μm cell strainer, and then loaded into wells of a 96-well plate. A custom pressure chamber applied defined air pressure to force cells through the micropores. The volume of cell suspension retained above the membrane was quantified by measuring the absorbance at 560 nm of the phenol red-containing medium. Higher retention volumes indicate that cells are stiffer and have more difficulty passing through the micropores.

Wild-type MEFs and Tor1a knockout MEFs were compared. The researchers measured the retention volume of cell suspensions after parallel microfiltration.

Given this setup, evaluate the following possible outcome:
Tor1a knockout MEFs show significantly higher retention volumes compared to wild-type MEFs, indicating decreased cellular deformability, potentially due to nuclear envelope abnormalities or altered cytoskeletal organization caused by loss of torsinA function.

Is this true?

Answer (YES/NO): NO